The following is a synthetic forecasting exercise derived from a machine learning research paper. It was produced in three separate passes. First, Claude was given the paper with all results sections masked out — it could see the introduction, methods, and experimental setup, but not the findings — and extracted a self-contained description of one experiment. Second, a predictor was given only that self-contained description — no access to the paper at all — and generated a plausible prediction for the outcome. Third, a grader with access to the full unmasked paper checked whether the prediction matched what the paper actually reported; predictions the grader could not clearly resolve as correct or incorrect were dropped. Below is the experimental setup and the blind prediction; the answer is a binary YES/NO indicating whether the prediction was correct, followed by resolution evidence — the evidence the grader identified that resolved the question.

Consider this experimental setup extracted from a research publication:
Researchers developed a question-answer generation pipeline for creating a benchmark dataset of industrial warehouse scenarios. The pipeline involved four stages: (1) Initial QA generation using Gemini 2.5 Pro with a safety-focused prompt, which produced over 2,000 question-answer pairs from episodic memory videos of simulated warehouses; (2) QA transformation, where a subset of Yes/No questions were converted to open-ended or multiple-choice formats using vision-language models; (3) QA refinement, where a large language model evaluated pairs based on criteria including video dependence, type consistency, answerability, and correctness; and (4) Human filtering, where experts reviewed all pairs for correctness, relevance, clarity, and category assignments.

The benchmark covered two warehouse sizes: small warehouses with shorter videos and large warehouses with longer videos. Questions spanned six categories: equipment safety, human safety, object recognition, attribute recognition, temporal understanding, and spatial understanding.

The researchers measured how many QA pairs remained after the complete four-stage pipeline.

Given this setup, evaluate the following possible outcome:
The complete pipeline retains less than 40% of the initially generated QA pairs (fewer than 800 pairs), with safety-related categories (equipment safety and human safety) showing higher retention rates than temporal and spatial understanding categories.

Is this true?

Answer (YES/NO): NO